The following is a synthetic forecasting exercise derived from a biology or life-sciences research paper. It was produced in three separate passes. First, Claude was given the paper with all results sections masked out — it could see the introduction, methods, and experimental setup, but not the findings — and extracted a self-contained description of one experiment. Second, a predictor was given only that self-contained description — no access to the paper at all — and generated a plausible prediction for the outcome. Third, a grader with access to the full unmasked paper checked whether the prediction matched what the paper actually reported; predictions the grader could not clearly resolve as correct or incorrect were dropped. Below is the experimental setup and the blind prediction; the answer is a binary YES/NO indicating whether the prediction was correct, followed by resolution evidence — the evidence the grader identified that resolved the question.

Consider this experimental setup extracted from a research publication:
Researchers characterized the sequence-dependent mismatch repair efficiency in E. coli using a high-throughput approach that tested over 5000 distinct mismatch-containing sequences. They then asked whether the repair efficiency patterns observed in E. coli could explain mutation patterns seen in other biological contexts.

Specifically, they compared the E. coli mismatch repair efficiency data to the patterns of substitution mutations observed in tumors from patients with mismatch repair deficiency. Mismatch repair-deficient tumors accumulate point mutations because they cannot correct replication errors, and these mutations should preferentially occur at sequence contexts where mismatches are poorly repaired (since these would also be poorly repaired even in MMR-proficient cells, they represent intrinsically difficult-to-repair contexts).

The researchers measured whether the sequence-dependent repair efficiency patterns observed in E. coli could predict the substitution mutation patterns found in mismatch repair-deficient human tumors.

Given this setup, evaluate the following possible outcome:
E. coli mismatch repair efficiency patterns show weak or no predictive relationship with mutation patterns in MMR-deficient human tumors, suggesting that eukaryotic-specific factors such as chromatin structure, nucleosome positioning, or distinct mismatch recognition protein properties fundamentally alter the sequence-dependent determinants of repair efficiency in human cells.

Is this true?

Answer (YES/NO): NO